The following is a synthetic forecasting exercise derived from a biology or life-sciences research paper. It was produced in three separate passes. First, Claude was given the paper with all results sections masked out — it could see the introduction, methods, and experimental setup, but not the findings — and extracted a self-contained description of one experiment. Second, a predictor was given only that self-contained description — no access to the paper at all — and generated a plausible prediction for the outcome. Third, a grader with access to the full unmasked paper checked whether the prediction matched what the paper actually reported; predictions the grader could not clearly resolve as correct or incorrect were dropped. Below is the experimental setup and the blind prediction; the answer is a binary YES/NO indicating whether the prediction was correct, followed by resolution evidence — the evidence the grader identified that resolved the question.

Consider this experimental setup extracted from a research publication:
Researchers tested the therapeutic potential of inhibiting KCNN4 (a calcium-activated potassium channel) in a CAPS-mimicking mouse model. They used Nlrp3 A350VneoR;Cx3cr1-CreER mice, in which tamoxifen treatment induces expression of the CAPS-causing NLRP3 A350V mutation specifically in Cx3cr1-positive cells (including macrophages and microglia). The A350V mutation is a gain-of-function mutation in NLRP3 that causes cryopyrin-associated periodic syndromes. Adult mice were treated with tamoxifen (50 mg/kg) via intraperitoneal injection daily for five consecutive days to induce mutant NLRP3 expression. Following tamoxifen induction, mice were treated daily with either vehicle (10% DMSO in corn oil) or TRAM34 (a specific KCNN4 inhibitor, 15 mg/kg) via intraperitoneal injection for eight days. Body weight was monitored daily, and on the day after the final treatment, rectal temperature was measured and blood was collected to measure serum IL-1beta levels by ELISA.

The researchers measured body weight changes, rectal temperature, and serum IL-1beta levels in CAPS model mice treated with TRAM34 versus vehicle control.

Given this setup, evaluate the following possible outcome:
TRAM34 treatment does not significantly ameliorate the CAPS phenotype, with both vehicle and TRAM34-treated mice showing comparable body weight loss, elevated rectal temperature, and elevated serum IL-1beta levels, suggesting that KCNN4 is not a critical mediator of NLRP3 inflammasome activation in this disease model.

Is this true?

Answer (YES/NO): NO